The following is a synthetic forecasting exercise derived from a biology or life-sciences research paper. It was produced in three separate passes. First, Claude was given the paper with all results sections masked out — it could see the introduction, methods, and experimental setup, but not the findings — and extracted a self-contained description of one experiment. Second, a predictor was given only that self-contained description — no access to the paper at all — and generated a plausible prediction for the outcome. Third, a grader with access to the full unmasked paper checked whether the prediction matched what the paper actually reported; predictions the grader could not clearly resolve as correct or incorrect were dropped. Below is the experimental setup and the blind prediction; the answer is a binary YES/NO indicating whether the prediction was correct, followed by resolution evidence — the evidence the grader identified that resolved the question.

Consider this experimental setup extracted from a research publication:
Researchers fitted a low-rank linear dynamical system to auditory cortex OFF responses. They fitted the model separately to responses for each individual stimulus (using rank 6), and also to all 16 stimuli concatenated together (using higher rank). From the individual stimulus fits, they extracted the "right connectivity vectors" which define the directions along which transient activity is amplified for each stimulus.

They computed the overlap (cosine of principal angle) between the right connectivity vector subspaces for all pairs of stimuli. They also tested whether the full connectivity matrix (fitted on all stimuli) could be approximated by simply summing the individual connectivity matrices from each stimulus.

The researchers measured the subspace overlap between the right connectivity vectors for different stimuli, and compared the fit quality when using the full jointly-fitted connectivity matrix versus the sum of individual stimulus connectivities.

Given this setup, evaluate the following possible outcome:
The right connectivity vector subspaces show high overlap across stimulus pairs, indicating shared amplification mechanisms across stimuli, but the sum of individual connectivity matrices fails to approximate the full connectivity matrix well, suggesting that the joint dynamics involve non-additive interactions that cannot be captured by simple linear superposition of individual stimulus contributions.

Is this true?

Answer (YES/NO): NO